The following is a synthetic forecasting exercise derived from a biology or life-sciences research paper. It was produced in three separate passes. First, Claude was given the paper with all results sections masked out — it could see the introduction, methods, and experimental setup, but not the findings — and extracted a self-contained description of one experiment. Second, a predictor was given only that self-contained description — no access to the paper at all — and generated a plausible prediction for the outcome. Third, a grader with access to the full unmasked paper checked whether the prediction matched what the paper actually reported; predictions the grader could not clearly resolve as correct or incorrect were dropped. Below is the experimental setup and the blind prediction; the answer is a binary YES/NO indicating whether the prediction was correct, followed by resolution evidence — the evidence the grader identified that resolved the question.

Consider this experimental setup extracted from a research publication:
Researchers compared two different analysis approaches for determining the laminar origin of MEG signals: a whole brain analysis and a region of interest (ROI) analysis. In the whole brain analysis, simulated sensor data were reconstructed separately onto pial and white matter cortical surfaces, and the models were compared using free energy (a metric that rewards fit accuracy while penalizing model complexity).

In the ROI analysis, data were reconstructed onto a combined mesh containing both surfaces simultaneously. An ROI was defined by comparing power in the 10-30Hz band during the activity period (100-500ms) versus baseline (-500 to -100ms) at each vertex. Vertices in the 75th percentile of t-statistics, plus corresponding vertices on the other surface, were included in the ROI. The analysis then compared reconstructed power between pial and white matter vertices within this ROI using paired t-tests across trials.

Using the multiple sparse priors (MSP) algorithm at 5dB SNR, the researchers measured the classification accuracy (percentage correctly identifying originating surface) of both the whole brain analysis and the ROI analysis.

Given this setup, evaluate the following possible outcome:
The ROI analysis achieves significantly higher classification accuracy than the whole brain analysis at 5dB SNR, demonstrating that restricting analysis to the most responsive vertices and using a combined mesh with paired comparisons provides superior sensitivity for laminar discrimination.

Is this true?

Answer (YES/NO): NO